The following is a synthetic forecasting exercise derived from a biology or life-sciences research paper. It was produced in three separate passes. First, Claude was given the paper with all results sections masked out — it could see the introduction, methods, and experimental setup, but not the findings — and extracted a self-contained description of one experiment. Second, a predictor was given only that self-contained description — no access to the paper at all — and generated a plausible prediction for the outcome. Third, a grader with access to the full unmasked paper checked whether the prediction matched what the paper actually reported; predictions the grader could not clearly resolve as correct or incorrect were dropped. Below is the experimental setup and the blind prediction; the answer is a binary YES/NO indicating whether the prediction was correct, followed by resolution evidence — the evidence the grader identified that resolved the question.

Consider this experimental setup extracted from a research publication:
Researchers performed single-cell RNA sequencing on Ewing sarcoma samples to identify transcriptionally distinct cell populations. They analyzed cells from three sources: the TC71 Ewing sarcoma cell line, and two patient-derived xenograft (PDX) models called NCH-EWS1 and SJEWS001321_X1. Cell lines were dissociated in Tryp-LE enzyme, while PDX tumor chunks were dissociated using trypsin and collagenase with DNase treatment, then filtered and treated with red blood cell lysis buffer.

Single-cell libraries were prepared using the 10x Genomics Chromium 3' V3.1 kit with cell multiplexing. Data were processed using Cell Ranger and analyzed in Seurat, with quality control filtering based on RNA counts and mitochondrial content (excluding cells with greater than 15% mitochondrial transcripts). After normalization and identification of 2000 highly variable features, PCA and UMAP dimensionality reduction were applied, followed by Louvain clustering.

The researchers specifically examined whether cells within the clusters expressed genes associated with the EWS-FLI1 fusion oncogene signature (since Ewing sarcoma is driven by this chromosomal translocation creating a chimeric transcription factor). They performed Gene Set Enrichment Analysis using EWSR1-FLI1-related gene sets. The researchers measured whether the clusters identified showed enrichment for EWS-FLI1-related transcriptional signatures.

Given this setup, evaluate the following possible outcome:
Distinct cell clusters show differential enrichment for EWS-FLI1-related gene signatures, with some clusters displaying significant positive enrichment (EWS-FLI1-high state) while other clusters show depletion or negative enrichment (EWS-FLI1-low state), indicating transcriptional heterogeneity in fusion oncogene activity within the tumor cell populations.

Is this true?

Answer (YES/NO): NO